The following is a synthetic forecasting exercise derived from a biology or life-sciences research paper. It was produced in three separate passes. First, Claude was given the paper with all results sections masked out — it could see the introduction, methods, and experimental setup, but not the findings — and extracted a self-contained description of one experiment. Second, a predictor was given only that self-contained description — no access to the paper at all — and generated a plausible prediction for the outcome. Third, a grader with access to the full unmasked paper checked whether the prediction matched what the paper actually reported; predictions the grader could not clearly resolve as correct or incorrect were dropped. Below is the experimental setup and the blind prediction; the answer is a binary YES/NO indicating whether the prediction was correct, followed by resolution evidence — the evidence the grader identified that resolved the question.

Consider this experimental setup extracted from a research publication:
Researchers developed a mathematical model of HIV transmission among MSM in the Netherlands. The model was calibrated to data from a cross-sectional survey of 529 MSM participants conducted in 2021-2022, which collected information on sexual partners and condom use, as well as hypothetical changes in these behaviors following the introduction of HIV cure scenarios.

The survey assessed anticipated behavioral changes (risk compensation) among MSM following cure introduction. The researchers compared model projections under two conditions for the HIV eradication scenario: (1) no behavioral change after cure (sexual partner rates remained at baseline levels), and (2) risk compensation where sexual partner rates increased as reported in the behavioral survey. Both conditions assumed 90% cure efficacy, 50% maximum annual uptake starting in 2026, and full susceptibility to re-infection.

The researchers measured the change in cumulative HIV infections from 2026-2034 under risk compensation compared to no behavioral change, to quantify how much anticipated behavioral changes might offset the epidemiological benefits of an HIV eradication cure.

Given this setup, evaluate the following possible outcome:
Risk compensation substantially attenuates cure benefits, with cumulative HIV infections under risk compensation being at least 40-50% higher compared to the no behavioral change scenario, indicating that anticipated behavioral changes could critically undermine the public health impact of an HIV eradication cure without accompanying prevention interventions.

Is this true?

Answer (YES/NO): NO